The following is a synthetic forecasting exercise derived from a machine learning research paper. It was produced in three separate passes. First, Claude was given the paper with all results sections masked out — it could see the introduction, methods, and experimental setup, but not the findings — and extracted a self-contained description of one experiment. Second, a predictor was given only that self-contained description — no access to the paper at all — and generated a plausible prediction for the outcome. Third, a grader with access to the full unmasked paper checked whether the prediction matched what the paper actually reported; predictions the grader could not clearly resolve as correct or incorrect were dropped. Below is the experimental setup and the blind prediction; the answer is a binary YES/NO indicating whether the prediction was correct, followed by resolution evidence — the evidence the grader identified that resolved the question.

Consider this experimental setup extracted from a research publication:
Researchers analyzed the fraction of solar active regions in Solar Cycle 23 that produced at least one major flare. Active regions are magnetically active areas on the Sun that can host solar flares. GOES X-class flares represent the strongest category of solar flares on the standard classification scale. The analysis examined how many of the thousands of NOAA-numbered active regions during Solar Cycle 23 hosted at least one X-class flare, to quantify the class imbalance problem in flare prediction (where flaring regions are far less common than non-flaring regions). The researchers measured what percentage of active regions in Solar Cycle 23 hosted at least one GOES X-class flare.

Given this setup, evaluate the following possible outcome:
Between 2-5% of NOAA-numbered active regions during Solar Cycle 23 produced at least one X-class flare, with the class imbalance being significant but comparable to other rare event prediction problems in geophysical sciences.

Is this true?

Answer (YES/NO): NO